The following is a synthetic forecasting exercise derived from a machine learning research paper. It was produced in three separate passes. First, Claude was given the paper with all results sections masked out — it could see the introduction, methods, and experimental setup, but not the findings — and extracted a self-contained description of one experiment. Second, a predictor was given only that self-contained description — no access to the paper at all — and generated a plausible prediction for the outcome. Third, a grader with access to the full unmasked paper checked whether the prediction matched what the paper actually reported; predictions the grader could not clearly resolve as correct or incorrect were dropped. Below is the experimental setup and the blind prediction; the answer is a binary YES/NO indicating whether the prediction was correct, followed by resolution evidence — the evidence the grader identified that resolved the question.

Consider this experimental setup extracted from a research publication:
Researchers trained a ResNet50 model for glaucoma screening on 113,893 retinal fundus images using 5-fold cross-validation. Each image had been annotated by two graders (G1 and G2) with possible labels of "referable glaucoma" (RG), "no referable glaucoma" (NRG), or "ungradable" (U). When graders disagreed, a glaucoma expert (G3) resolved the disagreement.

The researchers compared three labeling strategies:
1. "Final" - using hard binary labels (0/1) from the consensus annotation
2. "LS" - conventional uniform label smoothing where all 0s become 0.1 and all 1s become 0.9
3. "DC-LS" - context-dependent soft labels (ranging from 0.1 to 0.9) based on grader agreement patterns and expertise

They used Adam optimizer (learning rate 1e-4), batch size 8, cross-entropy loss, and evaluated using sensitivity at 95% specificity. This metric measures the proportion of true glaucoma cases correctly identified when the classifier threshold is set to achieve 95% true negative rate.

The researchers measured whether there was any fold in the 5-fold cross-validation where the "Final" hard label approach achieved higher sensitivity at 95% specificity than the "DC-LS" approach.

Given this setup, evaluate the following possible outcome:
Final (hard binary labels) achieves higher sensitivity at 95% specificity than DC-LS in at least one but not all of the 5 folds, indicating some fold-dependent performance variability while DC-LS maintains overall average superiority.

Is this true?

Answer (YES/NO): YES